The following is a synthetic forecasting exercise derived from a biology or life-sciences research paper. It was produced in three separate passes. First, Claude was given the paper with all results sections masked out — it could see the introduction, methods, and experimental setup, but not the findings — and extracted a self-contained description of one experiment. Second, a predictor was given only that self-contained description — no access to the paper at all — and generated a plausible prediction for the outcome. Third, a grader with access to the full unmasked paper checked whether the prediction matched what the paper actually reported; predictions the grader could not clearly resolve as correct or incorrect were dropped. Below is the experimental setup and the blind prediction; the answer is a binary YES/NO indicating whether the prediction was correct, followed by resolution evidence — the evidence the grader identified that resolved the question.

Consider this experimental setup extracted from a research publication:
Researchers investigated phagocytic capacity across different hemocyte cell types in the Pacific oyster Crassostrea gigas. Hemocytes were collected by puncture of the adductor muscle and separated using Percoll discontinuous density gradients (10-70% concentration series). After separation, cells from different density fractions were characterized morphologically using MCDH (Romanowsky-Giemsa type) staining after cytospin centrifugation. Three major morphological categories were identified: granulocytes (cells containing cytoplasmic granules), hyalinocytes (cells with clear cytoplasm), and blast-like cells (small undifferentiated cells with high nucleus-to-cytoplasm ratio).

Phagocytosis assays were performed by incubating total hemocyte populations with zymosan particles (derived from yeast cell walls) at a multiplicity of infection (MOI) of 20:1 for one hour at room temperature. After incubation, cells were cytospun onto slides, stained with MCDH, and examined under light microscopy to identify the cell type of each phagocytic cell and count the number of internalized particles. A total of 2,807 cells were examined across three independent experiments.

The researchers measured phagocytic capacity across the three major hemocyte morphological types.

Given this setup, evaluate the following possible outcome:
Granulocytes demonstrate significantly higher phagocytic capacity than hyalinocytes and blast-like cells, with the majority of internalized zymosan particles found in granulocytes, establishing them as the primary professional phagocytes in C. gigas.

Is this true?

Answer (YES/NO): NO